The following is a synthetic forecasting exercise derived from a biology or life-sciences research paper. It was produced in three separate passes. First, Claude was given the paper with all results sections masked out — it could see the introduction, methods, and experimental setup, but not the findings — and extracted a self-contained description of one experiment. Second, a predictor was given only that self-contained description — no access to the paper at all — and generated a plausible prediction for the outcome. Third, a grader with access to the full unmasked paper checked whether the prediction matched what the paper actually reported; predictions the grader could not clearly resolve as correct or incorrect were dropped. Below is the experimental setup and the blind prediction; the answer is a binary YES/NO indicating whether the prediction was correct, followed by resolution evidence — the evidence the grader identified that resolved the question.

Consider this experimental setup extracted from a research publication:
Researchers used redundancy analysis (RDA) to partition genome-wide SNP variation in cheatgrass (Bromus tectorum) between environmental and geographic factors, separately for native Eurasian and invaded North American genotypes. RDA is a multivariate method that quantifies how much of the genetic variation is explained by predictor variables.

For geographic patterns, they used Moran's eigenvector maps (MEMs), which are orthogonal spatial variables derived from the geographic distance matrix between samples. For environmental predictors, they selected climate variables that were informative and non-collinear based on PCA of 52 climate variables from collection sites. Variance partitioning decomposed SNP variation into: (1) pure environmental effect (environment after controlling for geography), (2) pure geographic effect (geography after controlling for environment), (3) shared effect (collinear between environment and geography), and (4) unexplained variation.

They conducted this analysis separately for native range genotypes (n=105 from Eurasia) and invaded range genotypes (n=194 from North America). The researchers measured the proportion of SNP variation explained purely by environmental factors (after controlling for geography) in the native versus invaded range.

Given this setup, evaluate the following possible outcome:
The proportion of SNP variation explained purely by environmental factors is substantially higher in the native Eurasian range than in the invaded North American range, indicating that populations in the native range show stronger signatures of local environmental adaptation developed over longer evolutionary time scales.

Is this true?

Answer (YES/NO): NO